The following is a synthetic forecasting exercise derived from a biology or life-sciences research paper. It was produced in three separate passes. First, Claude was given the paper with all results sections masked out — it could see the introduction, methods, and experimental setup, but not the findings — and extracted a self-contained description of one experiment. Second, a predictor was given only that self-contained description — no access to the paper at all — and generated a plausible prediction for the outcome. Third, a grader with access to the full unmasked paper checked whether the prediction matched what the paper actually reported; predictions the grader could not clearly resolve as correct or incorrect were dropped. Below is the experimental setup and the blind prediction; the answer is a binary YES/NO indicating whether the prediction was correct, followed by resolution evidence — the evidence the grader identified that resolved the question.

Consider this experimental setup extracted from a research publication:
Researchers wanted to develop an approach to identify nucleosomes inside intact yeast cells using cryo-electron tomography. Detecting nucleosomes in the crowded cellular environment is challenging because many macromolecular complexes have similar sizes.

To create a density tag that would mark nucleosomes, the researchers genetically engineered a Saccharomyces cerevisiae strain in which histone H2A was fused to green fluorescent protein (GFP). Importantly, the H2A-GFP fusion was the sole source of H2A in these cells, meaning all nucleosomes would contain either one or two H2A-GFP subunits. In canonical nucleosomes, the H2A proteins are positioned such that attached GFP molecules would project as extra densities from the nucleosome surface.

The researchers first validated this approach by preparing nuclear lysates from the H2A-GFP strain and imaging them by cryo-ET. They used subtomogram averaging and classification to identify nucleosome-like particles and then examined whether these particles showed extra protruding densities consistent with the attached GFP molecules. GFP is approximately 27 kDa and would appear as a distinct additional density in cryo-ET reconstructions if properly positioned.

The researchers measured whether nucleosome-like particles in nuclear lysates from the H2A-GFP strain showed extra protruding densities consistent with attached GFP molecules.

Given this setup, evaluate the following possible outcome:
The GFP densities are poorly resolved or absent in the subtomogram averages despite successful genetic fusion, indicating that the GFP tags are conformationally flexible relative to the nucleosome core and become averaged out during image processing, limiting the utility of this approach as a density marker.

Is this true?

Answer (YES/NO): NO